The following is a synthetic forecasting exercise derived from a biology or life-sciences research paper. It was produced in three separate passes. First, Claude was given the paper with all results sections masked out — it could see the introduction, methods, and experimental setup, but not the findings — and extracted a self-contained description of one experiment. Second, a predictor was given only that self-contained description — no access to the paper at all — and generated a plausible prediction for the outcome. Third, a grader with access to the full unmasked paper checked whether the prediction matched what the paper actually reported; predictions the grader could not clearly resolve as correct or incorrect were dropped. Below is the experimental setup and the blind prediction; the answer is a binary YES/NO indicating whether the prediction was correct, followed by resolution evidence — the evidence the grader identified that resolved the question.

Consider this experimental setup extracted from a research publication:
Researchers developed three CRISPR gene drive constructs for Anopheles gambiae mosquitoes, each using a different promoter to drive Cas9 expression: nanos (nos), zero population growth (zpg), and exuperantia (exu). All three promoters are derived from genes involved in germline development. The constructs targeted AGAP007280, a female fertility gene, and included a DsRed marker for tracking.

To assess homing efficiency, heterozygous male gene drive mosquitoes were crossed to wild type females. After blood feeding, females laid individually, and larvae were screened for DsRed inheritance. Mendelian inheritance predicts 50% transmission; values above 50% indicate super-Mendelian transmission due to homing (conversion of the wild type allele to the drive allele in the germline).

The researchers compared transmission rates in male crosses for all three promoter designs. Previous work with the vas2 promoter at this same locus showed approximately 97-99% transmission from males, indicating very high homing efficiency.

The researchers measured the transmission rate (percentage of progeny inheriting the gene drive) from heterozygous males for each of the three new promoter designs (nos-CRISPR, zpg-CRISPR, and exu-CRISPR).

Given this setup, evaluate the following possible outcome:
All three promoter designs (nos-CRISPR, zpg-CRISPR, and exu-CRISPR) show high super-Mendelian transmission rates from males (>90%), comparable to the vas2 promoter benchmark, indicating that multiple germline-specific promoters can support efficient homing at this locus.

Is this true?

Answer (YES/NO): NO